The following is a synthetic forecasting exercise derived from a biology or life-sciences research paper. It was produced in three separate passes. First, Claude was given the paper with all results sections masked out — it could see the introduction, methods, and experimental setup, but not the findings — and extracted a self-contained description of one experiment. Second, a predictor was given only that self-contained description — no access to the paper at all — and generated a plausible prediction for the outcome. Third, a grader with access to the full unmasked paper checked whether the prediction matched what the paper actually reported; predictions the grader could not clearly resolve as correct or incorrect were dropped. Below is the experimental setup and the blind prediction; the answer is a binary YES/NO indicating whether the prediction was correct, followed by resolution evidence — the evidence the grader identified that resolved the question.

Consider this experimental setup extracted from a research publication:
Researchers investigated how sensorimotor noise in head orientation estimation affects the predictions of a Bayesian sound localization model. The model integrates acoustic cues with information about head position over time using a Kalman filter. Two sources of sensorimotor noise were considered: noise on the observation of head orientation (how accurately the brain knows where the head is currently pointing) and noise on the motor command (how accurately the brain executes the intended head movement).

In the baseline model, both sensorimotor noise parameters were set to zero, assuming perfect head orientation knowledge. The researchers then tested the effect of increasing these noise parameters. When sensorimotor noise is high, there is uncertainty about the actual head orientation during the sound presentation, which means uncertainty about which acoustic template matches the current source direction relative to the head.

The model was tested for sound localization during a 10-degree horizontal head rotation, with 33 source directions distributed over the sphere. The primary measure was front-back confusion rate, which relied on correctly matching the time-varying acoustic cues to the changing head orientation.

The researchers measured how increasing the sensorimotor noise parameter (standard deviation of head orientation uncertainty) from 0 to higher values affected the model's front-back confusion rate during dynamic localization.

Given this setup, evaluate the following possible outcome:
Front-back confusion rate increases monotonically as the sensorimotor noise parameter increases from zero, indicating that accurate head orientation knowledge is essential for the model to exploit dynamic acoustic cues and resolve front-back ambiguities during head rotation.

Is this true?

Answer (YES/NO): NO